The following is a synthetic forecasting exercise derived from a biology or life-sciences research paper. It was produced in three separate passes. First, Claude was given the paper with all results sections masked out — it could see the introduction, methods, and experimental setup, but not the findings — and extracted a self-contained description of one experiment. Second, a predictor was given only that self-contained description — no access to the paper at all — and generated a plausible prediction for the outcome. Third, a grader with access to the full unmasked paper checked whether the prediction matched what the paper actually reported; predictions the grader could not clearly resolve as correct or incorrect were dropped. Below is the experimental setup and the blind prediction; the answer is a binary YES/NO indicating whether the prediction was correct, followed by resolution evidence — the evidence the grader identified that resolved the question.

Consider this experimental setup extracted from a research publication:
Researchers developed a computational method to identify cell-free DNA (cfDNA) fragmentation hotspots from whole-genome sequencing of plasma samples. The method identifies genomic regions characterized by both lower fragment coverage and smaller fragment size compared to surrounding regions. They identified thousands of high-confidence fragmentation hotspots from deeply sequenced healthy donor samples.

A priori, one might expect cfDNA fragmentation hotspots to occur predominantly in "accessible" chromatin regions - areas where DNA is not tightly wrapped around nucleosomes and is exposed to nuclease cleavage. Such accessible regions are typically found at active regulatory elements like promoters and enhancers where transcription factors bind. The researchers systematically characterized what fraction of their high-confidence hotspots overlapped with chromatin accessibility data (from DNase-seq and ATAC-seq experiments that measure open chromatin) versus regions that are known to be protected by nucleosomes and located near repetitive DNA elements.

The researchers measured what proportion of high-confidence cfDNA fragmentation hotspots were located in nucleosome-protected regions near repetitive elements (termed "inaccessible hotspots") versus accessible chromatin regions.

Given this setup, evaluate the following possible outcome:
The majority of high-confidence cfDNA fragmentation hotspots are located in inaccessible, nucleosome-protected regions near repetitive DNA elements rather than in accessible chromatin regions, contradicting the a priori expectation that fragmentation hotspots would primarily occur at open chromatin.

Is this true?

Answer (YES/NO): NO